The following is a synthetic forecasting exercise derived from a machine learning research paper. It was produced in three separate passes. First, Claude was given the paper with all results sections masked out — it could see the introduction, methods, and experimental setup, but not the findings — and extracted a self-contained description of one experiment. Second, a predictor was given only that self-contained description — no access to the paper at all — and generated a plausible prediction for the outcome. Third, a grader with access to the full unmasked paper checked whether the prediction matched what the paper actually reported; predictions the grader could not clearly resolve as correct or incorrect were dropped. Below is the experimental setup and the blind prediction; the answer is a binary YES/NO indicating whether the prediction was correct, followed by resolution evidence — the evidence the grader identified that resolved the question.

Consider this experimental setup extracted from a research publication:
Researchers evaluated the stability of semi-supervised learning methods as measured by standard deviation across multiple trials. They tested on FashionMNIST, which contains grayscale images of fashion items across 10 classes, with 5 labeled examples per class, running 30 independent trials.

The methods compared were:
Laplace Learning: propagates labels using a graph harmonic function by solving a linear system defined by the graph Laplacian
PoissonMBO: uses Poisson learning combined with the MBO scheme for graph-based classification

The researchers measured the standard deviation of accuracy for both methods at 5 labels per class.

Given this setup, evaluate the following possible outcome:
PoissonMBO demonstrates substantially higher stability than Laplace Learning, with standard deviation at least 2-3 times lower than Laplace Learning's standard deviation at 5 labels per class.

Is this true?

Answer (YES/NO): YES